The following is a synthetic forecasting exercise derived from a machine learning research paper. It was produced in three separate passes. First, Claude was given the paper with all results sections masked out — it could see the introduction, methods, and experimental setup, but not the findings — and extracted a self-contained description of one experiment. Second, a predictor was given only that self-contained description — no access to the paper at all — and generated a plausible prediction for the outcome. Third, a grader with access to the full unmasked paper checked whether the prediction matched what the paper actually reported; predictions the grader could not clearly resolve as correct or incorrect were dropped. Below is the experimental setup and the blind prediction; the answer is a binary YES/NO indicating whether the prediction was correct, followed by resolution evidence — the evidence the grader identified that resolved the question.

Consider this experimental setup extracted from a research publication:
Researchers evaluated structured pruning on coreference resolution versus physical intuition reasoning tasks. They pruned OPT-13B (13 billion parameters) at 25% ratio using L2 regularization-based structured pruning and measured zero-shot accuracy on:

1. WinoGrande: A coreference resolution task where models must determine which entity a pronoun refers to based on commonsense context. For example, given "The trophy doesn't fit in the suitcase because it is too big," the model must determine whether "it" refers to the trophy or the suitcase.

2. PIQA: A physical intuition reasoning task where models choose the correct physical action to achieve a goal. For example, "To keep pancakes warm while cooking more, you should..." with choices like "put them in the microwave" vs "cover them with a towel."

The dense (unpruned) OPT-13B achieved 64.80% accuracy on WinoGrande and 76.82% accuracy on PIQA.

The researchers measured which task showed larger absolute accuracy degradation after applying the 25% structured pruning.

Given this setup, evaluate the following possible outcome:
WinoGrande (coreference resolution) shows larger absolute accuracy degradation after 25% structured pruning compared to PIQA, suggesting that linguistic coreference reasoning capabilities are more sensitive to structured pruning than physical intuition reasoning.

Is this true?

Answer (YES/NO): NO